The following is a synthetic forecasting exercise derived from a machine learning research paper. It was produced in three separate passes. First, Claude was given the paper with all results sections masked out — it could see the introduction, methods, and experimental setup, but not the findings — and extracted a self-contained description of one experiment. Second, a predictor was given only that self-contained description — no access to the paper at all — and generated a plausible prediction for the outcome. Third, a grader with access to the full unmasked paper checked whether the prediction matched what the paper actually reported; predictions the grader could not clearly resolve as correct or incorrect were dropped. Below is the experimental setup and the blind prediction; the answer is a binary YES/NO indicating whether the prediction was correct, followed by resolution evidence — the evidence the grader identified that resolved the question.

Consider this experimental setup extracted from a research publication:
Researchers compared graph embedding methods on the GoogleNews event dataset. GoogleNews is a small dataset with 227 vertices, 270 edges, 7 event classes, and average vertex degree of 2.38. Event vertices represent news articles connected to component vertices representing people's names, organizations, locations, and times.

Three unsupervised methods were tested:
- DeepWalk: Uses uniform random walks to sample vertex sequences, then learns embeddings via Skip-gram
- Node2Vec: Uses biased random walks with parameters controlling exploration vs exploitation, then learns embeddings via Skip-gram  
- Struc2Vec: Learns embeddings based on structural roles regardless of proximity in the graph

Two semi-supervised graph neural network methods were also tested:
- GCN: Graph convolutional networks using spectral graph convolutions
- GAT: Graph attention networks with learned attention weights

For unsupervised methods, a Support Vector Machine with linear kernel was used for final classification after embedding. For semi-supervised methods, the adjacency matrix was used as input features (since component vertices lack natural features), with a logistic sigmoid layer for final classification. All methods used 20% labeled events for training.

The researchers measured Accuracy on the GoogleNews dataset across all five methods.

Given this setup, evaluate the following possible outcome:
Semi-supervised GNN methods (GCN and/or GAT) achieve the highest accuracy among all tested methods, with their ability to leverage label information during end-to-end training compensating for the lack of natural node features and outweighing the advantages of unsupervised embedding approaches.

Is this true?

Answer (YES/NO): NO